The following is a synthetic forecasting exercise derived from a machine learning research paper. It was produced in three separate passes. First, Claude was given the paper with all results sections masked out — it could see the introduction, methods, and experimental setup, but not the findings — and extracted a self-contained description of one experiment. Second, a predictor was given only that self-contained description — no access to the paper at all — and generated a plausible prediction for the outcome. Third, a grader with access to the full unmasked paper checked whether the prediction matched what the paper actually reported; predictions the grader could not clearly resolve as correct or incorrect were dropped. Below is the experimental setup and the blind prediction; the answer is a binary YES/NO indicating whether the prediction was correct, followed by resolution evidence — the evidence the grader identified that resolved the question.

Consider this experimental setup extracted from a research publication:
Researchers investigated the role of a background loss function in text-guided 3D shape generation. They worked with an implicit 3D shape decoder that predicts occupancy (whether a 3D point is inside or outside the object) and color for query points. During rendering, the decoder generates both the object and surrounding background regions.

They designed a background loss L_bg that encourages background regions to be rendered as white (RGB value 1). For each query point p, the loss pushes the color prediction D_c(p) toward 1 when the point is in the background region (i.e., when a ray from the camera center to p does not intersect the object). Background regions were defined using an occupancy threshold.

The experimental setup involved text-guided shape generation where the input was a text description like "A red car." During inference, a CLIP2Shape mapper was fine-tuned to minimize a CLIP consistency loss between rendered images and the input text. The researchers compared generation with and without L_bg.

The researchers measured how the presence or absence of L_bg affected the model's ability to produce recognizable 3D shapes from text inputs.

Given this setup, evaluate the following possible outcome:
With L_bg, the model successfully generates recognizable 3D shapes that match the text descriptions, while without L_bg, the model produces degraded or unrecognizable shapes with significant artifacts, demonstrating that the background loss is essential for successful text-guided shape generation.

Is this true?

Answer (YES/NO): YES